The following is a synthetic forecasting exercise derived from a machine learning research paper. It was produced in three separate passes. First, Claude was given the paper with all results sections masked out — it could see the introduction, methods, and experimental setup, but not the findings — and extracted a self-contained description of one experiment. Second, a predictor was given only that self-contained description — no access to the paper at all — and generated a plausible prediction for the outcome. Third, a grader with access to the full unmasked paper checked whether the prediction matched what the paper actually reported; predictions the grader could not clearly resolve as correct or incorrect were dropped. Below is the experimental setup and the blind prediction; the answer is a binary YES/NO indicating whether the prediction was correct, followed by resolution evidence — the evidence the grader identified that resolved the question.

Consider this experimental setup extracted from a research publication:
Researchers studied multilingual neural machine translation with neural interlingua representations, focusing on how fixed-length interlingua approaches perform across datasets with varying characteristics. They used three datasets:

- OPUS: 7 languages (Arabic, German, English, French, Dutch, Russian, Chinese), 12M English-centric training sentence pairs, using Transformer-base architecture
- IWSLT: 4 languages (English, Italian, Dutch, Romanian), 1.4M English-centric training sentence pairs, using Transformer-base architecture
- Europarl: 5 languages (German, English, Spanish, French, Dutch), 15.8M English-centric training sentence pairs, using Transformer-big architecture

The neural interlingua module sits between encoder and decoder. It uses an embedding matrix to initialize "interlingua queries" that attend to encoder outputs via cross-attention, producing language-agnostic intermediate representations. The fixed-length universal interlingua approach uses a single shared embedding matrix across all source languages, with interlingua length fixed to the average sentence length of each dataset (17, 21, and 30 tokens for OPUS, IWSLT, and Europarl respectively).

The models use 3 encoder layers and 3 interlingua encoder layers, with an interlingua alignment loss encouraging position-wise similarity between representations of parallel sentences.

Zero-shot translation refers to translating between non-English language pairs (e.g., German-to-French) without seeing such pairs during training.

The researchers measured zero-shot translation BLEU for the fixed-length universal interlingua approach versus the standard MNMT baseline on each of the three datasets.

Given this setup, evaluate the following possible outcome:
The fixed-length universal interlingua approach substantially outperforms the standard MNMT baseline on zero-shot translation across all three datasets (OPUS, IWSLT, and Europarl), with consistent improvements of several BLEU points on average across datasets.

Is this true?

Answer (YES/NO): NO